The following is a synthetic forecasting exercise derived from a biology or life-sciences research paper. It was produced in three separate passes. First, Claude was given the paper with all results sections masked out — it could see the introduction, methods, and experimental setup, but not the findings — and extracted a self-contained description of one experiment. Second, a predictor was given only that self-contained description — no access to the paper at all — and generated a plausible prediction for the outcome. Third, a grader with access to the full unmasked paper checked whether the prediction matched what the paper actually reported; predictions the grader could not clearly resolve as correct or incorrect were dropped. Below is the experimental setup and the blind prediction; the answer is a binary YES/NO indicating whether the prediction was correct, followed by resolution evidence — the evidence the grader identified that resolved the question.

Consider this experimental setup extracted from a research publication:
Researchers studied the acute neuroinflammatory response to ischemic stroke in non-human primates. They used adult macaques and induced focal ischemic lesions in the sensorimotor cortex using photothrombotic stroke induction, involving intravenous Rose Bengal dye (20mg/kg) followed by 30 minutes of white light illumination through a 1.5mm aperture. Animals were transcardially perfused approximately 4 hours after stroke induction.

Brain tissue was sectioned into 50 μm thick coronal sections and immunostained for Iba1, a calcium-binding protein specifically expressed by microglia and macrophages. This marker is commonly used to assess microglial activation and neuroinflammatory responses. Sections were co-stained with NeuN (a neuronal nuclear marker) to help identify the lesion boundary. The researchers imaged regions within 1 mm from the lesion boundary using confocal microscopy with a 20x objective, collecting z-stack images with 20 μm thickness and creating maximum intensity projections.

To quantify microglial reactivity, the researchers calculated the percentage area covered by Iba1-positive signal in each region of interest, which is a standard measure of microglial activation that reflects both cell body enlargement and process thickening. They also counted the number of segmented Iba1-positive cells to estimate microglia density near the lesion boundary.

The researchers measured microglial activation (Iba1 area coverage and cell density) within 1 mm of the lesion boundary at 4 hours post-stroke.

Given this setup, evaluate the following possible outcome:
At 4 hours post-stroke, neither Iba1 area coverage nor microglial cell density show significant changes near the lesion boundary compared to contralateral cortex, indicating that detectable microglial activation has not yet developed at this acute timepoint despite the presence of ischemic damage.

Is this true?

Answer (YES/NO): NO